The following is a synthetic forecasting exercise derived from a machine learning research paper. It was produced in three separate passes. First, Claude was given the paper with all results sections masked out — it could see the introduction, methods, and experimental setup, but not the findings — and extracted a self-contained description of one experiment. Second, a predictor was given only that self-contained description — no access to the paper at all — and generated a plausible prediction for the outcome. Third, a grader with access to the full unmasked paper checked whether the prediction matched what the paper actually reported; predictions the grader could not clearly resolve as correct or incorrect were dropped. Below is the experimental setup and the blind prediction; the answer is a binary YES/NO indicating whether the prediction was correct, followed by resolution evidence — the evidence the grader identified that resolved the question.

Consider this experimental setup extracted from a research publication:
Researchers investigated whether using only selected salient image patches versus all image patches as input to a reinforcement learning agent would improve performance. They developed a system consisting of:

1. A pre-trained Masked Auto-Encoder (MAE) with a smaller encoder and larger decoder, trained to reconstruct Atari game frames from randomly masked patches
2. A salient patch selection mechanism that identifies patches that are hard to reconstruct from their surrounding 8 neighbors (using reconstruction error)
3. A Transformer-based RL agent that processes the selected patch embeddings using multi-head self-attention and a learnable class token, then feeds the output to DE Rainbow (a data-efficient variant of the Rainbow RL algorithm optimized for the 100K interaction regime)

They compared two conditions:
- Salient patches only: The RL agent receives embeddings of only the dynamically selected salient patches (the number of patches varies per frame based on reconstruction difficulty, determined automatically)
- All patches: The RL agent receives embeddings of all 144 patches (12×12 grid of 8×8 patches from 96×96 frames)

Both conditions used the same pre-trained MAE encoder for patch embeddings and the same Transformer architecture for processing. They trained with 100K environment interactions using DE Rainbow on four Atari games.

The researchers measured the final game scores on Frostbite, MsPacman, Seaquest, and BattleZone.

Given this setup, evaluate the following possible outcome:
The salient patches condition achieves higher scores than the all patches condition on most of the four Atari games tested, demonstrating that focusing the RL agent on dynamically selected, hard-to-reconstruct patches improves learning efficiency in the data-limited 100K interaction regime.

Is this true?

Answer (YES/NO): YES